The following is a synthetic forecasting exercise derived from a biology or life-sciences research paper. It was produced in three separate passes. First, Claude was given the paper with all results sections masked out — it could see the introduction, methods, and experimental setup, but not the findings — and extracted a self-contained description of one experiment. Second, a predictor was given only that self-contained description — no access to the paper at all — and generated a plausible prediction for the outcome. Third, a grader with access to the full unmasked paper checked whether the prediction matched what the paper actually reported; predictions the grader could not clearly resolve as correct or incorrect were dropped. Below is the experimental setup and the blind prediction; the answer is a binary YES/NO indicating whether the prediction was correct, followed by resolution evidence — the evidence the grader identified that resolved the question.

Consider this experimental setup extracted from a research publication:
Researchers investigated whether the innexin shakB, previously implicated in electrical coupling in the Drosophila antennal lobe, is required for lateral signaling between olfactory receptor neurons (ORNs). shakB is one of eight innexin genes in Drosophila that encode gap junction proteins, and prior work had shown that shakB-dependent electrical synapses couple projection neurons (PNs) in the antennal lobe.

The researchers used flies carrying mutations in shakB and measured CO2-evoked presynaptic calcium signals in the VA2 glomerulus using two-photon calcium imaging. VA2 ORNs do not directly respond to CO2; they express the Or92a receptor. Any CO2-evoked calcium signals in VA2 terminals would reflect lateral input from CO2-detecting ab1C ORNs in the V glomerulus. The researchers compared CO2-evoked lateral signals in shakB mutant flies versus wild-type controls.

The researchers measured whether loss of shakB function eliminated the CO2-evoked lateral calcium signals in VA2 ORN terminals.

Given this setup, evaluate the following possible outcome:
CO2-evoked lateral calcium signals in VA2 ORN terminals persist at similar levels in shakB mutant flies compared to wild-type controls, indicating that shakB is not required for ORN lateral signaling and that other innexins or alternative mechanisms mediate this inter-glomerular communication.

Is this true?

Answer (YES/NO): YES